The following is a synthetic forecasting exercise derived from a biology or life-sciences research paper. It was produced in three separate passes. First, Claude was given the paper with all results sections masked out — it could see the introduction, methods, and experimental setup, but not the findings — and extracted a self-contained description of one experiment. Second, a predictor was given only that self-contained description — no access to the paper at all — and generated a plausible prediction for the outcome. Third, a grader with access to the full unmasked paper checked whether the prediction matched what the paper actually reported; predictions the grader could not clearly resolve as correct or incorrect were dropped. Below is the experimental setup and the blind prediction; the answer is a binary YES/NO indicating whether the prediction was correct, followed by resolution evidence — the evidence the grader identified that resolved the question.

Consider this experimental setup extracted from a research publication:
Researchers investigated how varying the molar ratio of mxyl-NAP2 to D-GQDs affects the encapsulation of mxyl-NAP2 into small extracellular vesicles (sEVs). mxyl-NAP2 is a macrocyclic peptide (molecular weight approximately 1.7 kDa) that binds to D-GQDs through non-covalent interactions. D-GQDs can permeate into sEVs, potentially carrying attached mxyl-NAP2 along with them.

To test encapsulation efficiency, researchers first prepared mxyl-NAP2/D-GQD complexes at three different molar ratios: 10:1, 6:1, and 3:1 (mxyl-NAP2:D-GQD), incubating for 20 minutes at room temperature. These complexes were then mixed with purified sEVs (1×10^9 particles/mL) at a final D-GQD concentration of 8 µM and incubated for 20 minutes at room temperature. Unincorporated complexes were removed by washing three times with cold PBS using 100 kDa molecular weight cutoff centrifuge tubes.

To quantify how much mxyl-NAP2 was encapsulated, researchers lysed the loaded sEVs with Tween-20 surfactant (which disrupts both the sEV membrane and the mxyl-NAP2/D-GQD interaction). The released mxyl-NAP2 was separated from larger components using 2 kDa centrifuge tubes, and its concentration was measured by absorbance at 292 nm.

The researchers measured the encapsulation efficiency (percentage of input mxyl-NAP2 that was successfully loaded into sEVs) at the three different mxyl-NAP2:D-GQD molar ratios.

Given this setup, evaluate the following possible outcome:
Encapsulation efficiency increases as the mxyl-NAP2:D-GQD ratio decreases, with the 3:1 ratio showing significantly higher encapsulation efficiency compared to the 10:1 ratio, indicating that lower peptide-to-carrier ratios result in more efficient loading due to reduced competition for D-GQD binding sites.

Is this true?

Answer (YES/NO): YES